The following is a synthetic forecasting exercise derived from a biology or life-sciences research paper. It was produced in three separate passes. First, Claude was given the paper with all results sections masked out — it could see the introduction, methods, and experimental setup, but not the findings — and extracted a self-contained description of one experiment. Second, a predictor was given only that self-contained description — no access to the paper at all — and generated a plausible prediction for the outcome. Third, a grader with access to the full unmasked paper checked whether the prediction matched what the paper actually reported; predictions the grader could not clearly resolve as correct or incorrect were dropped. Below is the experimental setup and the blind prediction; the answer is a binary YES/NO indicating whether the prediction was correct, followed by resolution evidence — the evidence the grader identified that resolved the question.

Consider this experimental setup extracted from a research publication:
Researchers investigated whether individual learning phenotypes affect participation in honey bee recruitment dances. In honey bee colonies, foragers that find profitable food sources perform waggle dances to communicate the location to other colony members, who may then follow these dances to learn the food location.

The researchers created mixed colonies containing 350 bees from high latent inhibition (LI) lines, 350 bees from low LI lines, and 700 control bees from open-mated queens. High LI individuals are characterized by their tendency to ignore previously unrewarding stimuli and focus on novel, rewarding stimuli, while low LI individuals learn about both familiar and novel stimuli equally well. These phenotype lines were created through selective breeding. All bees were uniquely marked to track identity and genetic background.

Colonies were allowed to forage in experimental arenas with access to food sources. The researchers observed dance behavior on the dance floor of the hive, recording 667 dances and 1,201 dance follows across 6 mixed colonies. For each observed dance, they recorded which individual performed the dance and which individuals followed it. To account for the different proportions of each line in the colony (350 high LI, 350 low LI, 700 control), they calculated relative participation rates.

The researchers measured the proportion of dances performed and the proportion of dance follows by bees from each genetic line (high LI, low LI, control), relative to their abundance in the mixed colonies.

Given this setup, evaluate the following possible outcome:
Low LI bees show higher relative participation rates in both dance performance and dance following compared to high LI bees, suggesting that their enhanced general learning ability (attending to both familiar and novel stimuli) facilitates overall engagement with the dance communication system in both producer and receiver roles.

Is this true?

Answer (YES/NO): YES